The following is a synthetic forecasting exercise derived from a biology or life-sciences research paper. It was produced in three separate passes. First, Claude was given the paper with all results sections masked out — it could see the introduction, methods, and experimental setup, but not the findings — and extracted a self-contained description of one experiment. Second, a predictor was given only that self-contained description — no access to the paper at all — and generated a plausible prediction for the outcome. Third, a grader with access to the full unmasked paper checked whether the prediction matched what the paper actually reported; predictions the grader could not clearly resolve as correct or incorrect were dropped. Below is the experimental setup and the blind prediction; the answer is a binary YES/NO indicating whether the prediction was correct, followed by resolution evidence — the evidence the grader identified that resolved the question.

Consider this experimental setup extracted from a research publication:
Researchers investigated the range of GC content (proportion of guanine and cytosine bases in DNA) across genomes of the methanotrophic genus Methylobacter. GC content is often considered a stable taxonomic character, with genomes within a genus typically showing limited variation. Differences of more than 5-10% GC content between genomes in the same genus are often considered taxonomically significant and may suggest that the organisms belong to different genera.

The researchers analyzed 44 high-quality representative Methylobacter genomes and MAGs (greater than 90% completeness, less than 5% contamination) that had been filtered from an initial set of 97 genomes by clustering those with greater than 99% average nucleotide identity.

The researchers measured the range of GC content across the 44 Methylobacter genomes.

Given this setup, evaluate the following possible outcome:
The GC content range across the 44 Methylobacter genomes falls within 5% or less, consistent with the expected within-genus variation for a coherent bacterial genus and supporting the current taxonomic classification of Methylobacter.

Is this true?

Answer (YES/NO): NO